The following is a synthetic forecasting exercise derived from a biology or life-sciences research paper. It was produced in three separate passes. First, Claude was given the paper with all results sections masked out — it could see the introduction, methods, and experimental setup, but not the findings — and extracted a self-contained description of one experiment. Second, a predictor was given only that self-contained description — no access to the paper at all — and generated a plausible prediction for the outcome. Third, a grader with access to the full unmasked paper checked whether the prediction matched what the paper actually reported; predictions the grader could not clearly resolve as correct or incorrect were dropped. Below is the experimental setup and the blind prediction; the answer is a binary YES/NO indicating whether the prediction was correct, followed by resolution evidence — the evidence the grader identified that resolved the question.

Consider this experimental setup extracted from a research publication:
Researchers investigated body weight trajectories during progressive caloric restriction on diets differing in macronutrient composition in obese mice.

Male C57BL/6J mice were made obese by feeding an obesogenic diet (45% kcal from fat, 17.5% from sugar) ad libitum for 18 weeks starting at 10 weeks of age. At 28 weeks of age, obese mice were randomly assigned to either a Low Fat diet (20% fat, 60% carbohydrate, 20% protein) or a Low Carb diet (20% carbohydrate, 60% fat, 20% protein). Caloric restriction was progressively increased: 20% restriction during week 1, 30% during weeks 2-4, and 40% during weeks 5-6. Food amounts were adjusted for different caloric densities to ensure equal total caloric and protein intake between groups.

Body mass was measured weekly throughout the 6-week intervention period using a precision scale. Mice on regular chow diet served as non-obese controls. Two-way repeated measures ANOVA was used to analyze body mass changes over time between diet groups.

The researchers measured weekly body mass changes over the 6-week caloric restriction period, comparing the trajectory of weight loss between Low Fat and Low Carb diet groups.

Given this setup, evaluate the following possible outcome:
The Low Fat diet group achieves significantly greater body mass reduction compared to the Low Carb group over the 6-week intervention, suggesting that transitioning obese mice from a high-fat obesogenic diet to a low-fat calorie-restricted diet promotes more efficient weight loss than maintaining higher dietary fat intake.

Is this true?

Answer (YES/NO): NO